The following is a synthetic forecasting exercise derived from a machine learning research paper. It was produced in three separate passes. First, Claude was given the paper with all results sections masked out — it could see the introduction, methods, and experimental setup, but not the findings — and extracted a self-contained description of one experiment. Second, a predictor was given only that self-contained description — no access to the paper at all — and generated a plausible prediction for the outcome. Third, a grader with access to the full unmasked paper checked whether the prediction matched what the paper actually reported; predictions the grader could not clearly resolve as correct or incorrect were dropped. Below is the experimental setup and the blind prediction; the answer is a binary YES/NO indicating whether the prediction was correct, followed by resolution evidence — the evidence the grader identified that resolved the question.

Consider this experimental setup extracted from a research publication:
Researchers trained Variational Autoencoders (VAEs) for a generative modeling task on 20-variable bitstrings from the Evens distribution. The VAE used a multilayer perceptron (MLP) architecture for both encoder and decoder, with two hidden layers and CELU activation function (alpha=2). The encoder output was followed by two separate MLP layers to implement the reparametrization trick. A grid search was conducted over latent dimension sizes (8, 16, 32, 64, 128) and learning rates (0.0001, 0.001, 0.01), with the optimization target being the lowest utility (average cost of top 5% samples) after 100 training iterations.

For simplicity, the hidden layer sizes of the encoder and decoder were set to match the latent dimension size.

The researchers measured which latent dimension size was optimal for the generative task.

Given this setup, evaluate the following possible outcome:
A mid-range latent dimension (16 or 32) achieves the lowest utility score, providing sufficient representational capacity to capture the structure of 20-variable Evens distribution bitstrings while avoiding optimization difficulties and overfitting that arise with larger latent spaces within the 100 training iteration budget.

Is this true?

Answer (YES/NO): NO